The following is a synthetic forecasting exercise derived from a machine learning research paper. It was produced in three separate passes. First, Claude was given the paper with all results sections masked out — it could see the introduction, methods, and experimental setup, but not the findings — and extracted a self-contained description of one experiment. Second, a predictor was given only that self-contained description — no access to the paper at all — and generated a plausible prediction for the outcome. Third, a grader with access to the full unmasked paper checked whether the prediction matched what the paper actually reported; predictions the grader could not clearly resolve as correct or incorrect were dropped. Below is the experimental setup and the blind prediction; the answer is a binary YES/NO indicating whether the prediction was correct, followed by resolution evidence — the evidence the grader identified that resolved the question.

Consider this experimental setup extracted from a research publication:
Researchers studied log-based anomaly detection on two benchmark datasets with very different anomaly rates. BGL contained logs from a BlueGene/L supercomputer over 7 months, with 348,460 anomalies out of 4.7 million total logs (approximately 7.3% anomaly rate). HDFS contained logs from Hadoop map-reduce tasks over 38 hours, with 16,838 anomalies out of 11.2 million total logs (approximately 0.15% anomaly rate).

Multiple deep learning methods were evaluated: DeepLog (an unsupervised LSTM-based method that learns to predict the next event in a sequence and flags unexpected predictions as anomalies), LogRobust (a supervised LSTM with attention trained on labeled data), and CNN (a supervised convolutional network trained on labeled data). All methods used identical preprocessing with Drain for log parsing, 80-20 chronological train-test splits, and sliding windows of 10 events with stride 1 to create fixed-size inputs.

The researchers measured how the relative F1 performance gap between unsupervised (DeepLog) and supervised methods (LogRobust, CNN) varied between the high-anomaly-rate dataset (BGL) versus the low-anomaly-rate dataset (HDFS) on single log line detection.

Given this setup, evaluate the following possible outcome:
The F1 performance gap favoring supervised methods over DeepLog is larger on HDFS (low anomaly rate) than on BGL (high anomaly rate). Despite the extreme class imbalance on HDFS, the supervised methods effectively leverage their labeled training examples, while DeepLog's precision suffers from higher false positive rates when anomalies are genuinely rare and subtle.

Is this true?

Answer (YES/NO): NO